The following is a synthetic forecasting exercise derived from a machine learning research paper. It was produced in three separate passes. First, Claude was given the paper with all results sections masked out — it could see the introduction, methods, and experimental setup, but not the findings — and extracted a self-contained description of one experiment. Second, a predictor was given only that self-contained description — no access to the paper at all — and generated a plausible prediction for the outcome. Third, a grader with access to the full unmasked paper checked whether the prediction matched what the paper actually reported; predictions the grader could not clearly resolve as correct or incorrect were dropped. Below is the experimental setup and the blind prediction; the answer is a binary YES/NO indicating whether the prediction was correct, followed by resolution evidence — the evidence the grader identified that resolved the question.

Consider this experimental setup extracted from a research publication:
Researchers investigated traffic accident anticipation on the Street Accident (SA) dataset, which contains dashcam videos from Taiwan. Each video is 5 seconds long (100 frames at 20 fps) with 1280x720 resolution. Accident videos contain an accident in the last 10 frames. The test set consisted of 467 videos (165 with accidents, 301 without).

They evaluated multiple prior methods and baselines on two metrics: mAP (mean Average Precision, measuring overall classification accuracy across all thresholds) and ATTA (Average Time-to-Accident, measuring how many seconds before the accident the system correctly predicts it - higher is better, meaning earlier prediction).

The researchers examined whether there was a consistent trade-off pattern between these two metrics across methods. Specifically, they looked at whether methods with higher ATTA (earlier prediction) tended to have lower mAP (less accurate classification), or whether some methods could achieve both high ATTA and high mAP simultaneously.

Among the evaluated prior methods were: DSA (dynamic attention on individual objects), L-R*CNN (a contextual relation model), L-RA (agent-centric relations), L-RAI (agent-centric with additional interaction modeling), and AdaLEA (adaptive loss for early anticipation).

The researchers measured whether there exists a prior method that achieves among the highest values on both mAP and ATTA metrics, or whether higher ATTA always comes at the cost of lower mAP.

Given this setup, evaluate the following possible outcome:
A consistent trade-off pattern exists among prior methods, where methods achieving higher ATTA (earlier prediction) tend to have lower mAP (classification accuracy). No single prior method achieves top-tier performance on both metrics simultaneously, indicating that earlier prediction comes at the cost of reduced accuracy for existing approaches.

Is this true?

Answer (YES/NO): NO